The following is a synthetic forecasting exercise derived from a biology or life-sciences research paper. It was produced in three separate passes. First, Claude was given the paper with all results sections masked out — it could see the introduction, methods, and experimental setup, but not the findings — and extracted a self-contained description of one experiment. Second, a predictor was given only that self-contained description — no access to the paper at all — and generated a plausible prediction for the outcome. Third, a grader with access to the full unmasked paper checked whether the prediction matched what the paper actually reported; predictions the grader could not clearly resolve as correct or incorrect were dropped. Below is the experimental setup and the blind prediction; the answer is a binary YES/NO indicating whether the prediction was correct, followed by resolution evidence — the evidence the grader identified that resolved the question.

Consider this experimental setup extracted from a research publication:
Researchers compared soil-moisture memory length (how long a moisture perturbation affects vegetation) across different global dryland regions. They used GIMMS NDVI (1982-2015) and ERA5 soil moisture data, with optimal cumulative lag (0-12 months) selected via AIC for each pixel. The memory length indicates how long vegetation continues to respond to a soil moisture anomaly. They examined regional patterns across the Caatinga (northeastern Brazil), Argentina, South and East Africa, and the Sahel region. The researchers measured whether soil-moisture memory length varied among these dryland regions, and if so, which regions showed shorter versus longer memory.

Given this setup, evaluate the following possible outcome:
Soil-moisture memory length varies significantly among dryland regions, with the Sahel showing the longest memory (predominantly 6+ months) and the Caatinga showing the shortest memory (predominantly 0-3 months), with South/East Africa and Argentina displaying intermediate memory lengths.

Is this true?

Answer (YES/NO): NO